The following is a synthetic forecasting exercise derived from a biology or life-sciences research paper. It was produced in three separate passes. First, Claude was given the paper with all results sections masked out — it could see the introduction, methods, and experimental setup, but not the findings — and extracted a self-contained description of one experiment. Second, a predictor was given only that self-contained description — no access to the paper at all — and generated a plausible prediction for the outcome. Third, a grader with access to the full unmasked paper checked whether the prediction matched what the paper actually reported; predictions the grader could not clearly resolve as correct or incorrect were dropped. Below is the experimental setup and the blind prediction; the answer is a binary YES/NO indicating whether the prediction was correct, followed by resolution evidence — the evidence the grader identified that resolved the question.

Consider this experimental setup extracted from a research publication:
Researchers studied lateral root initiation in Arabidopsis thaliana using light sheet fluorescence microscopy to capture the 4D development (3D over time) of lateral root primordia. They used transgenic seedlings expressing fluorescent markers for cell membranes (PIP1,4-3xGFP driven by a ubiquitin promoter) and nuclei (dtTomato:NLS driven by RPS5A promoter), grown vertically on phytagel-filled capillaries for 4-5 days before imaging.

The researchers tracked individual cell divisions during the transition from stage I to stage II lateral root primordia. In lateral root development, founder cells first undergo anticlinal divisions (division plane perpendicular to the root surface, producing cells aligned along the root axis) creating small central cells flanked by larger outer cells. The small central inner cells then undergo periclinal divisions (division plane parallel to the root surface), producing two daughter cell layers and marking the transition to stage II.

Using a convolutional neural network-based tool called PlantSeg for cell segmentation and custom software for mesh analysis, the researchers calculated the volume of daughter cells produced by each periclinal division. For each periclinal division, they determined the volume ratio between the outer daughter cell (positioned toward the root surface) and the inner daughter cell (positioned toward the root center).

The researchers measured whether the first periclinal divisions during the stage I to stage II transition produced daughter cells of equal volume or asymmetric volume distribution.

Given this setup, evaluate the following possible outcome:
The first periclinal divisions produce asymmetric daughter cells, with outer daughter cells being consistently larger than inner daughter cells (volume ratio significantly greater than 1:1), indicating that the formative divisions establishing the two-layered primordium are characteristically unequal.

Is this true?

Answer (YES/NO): YES